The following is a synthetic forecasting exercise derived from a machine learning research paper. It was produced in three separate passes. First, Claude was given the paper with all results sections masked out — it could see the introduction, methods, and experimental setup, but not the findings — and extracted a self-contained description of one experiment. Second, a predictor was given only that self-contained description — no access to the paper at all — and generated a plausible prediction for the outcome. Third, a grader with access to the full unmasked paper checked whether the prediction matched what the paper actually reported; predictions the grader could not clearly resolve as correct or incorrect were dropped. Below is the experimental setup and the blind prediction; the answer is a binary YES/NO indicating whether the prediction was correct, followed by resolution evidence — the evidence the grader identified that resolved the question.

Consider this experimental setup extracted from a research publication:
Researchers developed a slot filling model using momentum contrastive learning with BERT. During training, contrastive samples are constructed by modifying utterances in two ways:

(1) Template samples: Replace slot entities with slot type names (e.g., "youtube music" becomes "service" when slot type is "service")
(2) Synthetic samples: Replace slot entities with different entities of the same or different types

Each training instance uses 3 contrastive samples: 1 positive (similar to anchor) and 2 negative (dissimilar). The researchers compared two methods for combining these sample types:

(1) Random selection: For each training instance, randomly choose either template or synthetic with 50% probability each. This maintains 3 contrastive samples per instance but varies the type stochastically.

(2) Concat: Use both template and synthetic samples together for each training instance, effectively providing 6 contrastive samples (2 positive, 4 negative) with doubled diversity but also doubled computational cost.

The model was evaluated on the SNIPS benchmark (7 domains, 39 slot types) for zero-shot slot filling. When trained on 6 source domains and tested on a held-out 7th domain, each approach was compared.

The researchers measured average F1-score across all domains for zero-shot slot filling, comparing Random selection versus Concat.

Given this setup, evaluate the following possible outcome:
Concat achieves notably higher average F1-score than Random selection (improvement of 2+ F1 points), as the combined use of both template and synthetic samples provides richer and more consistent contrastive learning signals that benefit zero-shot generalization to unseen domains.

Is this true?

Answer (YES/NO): NO